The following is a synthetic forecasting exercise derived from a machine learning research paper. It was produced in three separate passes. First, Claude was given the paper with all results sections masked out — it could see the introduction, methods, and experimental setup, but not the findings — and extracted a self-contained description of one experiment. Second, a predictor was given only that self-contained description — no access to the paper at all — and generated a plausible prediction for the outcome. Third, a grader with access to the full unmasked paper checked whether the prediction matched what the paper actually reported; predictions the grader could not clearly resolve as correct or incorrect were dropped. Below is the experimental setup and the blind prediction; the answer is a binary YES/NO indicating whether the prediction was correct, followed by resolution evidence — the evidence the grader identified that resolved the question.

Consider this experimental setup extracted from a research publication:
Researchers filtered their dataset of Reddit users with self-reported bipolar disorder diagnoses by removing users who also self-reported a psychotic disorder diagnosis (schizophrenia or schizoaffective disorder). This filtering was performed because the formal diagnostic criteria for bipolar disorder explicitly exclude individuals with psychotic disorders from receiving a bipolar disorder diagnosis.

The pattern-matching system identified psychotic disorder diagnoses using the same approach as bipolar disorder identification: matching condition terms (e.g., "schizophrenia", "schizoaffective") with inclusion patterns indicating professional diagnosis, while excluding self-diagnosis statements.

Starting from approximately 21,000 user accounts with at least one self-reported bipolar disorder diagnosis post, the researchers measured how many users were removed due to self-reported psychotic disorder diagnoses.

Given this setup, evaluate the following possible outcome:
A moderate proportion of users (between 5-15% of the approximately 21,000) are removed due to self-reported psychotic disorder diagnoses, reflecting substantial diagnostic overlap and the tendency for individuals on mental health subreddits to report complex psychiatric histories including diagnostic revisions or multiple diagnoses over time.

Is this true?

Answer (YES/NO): YES